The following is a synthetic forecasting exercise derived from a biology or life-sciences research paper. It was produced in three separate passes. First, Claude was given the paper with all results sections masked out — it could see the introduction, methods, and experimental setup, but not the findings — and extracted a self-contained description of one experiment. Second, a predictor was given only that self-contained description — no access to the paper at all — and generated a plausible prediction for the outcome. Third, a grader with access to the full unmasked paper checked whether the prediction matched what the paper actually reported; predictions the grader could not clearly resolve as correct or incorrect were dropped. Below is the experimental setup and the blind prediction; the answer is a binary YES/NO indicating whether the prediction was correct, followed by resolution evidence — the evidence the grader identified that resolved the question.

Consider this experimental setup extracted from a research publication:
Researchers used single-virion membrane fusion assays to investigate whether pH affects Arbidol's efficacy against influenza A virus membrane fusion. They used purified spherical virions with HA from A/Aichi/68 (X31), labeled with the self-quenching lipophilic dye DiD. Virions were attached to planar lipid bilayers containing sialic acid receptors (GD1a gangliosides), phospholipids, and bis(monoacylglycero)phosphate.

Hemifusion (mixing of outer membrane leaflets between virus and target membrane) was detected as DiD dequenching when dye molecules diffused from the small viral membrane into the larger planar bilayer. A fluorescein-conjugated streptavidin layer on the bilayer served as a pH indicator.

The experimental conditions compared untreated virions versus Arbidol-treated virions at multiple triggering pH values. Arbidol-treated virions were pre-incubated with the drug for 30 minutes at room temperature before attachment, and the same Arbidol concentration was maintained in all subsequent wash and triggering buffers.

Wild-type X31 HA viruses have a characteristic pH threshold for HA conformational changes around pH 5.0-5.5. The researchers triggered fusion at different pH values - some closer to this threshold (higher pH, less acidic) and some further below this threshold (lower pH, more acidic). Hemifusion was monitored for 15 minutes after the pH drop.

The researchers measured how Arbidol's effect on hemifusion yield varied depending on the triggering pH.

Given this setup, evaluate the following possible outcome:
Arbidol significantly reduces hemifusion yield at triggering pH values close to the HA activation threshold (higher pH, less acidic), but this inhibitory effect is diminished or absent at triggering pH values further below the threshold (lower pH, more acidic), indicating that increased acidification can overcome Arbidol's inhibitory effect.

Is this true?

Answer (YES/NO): YES